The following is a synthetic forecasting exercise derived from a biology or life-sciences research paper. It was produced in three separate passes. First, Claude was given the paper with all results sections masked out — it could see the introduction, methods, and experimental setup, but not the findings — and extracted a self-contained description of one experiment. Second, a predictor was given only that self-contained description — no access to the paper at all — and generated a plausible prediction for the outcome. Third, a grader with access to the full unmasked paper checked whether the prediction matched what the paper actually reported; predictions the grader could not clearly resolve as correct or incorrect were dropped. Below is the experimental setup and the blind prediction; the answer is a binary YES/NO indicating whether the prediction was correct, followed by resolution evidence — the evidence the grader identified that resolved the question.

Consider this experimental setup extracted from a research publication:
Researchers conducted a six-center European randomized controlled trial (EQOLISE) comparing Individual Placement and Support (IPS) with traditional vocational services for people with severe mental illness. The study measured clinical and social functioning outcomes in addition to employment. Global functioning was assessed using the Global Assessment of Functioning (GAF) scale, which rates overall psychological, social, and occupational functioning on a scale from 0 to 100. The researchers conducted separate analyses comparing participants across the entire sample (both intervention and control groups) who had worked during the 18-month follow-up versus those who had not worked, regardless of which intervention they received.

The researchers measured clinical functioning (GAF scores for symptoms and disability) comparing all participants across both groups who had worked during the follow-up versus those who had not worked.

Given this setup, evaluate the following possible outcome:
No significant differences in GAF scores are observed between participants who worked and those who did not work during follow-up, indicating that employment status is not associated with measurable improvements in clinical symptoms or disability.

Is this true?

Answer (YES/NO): NO